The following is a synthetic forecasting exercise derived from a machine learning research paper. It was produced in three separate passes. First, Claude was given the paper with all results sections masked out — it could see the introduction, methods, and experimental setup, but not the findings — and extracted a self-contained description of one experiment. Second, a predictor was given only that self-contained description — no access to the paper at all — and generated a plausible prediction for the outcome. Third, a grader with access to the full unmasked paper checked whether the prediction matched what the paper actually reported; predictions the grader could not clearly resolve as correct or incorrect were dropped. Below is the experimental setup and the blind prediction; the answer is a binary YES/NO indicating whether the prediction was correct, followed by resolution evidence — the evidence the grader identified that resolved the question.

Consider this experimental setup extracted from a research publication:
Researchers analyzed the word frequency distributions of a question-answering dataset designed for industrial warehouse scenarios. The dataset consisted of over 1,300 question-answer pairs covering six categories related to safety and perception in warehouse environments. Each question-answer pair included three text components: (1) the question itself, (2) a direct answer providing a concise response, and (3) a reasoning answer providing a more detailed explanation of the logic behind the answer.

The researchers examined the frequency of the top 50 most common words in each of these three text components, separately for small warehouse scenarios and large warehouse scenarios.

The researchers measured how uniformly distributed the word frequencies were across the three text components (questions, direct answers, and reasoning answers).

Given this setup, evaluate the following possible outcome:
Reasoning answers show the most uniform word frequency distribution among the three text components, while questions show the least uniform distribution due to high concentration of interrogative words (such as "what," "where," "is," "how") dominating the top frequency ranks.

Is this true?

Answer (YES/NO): NO